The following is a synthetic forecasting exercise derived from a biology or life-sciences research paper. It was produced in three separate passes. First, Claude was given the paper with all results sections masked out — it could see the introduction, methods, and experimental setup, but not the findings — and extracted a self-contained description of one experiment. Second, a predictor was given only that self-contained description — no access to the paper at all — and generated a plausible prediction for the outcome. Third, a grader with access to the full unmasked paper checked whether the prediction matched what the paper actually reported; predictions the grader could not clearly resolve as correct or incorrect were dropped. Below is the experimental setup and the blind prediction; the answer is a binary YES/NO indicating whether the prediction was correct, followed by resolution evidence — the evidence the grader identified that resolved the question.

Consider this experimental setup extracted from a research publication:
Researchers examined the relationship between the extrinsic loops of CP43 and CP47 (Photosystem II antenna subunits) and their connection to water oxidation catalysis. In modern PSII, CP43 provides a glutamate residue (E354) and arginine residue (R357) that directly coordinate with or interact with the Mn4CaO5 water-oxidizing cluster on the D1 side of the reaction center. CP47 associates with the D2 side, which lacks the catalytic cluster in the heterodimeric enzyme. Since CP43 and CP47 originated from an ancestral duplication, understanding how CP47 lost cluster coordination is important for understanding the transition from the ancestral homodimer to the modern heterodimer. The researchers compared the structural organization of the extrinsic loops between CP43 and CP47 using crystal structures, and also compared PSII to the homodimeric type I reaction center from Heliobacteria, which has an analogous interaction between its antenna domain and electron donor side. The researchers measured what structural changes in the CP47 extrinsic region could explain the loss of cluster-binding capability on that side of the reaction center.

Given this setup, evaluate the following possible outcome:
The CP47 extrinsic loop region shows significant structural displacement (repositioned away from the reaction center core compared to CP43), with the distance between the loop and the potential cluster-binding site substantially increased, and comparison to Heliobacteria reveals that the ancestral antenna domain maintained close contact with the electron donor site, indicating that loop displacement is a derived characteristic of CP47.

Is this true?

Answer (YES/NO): NO